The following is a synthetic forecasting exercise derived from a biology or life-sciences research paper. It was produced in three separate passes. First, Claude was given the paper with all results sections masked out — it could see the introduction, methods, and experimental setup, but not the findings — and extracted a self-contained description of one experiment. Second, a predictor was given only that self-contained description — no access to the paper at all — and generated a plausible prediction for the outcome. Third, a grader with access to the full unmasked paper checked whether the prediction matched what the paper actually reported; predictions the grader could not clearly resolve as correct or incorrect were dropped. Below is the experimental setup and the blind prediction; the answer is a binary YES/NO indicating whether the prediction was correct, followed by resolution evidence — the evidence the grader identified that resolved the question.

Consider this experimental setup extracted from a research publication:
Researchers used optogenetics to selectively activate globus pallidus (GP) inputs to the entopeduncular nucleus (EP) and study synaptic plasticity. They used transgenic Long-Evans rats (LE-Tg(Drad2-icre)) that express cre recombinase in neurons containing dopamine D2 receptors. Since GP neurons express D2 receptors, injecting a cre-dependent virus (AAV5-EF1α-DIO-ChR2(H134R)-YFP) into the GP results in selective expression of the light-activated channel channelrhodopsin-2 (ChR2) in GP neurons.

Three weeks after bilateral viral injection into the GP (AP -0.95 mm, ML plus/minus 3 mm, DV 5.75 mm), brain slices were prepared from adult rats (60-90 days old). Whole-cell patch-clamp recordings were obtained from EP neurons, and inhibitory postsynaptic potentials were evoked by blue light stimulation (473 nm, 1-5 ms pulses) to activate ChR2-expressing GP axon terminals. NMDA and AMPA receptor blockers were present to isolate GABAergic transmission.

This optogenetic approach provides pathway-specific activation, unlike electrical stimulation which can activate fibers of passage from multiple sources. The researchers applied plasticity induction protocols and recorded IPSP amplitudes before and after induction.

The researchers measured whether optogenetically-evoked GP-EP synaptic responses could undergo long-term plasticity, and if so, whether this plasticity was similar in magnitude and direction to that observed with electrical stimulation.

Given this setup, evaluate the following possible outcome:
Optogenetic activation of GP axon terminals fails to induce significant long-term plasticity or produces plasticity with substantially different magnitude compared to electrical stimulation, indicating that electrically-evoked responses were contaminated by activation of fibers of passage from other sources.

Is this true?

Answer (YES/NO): YES